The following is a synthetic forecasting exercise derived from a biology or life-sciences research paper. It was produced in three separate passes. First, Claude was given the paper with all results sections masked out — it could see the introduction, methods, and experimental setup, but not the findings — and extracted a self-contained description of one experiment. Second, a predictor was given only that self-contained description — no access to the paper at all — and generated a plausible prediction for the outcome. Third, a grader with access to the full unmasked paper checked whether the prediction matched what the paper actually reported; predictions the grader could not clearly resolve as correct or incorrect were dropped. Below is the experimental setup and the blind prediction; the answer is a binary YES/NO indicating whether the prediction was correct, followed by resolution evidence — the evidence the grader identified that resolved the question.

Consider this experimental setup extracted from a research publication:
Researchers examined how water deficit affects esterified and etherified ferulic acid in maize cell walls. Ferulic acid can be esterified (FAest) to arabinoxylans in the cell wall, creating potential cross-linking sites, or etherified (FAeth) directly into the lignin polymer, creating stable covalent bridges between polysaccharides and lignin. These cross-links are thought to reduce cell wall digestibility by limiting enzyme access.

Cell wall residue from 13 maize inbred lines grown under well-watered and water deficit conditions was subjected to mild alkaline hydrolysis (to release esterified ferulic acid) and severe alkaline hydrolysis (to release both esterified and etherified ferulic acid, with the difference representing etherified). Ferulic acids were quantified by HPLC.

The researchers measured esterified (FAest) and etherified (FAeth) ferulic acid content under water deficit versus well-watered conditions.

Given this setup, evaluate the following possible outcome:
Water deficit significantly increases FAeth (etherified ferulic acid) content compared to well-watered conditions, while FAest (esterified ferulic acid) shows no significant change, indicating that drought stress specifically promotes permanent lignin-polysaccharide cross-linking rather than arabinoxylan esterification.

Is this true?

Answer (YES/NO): NO